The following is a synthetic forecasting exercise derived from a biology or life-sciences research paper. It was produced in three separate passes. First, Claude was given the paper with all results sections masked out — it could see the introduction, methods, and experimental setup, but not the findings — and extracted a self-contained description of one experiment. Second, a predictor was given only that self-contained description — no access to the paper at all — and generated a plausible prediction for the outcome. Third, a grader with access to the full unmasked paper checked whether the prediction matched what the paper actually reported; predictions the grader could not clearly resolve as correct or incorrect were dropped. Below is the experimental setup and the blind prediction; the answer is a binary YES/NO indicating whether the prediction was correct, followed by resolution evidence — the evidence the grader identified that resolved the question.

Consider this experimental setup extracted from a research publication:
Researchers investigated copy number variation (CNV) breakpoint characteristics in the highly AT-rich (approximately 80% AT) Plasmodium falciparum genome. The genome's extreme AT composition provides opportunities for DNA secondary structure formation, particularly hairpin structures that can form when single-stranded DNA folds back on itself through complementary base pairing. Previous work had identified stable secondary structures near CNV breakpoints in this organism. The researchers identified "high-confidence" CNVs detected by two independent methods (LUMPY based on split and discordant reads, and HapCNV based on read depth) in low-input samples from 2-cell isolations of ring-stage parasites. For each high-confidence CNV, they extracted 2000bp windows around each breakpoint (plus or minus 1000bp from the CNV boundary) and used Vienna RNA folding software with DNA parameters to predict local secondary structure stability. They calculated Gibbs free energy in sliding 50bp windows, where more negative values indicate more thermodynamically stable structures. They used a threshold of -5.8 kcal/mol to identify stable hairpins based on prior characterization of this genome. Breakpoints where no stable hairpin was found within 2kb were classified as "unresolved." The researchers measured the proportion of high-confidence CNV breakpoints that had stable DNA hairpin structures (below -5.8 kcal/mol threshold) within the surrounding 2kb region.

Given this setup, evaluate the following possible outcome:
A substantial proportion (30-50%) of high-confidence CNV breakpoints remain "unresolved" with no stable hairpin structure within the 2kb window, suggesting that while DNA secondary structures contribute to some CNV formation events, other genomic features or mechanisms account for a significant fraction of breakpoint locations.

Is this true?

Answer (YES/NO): NO